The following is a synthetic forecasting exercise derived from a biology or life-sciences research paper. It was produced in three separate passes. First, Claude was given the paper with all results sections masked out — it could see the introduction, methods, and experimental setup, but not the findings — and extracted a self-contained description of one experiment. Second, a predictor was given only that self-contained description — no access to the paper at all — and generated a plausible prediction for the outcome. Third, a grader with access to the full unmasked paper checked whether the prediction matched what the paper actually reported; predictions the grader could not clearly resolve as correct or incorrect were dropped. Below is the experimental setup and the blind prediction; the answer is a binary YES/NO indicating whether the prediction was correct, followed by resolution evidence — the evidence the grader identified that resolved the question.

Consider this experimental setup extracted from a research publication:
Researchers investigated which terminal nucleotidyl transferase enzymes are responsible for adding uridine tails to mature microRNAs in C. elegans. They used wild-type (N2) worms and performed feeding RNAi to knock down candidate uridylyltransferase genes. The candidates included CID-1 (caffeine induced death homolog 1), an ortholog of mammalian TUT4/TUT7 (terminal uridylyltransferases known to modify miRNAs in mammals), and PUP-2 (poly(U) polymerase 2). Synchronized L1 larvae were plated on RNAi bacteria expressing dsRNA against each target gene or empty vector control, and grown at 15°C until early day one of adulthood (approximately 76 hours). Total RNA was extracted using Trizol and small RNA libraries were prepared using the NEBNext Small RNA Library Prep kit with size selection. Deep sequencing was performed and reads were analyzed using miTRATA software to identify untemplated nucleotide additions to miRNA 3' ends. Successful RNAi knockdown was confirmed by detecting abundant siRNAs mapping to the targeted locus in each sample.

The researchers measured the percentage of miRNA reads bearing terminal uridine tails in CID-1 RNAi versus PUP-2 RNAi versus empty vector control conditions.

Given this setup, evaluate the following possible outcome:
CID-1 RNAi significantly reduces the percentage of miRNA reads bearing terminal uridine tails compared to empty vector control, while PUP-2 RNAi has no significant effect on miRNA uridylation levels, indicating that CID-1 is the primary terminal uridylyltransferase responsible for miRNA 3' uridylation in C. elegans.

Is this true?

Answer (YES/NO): YES